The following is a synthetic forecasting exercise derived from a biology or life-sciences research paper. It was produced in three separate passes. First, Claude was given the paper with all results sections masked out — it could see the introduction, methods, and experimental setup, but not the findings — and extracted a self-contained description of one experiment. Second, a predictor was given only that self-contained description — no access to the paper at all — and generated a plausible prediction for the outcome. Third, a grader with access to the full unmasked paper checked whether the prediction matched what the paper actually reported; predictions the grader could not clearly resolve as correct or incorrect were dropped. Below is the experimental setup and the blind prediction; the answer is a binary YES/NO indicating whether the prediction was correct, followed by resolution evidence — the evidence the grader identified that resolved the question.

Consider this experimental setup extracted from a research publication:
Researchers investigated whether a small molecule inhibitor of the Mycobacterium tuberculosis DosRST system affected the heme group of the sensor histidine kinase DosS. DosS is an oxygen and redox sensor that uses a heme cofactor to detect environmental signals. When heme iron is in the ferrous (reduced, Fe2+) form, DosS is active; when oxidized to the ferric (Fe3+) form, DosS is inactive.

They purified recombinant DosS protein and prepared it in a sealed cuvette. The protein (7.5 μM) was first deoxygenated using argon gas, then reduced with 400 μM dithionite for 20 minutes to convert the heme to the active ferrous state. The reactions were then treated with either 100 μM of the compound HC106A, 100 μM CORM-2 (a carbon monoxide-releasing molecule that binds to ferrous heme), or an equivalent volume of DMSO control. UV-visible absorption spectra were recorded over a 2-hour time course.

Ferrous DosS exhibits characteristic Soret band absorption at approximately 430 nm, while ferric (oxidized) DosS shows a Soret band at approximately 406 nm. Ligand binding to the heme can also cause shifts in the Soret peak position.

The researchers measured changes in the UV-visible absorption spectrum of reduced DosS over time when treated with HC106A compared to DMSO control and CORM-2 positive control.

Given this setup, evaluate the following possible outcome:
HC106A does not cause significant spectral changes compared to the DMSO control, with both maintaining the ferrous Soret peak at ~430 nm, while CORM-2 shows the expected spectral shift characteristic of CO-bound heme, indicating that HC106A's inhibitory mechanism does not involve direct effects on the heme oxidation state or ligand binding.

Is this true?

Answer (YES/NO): NO